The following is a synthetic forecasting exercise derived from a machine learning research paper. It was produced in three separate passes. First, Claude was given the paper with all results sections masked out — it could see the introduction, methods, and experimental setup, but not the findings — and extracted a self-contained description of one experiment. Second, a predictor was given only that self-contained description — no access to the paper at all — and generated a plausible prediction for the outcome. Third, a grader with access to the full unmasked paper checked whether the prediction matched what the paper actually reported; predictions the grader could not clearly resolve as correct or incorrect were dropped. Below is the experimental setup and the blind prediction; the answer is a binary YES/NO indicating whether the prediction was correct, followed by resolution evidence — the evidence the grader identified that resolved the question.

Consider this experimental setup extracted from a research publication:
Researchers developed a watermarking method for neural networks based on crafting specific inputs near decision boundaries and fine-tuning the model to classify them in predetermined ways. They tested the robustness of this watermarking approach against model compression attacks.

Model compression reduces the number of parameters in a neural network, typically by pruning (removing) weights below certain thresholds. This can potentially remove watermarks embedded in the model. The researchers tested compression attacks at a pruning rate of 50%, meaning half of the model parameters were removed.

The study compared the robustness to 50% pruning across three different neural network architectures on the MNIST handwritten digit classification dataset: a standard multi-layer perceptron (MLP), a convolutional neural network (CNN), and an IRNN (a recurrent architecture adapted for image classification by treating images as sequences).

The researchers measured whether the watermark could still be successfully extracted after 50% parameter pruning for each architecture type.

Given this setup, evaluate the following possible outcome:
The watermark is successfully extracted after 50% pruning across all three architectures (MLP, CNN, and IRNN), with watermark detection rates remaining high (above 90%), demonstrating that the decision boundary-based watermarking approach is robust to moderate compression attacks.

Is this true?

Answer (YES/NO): NO